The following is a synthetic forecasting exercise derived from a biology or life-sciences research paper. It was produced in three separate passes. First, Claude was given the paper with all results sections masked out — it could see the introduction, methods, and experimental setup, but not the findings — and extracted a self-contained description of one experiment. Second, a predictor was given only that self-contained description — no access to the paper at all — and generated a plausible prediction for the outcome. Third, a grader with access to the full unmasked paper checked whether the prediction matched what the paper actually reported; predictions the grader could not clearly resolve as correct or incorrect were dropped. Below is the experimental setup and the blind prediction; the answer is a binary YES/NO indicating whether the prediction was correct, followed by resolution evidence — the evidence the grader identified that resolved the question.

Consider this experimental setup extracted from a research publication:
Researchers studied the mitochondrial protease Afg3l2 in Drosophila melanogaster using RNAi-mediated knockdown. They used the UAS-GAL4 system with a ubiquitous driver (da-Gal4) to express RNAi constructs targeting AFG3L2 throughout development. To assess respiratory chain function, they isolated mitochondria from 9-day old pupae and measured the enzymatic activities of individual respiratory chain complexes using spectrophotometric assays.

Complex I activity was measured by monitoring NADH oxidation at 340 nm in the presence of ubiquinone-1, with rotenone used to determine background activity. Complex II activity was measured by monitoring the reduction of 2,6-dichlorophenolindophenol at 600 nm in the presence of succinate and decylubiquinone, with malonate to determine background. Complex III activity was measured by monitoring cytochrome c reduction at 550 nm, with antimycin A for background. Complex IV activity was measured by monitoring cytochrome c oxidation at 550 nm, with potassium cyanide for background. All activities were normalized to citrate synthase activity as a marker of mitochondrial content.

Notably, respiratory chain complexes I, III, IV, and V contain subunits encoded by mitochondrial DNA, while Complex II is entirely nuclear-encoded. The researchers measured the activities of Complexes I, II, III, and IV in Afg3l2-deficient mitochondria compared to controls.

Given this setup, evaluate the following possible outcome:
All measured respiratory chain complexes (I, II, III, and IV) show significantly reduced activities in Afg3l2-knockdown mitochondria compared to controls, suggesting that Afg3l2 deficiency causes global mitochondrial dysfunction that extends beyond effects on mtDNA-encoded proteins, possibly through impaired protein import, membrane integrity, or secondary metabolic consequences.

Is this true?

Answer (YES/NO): NO